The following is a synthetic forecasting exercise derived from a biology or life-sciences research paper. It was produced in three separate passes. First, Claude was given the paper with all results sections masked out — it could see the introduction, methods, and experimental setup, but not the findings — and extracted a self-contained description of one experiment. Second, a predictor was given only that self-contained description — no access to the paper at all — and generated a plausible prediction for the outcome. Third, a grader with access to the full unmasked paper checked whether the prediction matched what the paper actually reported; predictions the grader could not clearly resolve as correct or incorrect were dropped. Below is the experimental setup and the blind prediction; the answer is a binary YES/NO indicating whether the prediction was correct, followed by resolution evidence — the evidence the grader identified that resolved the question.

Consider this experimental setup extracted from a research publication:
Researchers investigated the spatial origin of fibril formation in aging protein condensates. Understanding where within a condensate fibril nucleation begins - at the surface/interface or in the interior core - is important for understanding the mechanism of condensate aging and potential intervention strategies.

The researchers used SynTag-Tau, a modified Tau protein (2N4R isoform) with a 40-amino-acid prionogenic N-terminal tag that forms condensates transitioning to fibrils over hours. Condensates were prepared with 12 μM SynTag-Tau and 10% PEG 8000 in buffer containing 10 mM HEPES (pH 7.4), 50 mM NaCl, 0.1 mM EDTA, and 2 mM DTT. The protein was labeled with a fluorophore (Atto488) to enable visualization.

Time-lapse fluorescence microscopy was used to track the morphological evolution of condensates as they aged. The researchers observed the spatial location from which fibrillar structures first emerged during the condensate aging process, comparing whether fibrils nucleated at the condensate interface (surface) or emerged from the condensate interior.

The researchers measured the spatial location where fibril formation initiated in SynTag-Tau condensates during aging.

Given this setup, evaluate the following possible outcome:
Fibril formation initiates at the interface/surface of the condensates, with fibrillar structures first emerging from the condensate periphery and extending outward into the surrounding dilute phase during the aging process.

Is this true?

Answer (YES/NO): YES